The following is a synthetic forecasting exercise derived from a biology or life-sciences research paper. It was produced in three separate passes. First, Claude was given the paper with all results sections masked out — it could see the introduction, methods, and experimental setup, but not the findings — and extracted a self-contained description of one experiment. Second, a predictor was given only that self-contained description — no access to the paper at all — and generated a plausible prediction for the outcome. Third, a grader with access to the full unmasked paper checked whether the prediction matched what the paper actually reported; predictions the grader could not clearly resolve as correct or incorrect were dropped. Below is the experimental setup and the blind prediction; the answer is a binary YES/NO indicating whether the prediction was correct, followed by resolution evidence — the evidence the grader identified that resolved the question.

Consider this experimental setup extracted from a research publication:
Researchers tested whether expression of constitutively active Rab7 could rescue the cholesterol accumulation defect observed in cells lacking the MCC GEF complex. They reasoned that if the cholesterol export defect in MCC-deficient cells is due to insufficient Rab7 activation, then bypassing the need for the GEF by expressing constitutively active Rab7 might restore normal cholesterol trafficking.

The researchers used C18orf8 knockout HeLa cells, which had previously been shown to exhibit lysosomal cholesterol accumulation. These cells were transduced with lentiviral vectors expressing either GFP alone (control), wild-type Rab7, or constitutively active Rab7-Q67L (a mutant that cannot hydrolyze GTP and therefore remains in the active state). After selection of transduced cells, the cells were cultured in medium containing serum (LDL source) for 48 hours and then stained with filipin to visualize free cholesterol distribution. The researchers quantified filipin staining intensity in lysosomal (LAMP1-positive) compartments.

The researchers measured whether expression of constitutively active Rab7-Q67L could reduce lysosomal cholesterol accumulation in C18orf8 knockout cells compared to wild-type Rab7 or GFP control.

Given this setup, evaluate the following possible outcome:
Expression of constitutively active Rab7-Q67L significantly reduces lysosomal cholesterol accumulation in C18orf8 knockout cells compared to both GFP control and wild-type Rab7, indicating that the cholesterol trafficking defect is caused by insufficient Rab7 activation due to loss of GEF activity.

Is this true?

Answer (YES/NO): YES